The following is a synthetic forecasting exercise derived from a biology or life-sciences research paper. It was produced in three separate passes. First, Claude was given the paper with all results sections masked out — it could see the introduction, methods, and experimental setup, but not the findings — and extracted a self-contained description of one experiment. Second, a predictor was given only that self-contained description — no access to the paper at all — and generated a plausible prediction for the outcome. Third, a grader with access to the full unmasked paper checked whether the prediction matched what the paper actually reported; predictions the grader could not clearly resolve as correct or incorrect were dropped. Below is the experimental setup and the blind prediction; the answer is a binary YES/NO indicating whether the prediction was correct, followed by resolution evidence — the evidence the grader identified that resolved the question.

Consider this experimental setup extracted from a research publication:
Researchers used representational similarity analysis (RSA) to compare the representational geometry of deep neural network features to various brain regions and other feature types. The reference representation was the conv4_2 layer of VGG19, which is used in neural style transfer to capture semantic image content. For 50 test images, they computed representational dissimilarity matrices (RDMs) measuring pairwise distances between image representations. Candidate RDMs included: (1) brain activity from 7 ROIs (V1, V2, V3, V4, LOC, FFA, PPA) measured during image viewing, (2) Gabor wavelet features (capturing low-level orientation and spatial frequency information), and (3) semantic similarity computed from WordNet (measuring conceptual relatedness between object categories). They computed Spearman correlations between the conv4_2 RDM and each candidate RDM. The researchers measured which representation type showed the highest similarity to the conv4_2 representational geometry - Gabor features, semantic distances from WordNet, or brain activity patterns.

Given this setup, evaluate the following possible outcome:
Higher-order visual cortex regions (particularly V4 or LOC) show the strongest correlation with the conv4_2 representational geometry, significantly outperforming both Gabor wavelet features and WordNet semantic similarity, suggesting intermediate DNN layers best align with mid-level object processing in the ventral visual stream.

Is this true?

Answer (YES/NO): NO